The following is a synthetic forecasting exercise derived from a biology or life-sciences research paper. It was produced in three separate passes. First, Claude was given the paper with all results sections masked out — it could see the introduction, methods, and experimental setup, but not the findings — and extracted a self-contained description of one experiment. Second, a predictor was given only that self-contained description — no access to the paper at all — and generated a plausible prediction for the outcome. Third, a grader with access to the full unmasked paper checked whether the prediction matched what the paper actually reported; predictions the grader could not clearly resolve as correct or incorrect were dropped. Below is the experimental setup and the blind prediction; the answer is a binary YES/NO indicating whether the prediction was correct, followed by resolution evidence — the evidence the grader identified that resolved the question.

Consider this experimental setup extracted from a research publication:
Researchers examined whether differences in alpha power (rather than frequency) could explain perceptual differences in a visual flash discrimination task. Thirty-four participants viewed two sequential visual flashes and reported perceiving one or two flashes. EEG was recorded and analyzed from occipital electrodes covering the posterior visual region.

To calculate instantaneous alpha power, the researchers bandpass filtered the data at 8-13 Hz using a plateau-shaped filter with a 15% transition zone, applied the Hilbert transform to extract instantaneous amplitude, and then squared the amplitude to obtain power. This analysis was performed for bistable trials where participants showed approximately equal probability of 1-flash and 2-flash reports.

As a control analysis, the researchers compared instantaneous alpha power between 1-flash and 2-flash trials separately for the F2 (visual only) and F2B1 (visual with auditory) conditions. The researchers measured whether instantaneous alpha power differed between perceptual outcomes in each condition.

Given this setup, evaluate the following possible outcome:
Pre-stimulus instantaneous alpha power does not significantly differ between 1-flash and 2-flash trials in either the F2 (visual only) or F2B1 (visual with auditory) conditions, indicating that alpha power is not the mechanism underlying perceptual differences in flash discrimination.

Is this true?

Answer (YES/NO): YES